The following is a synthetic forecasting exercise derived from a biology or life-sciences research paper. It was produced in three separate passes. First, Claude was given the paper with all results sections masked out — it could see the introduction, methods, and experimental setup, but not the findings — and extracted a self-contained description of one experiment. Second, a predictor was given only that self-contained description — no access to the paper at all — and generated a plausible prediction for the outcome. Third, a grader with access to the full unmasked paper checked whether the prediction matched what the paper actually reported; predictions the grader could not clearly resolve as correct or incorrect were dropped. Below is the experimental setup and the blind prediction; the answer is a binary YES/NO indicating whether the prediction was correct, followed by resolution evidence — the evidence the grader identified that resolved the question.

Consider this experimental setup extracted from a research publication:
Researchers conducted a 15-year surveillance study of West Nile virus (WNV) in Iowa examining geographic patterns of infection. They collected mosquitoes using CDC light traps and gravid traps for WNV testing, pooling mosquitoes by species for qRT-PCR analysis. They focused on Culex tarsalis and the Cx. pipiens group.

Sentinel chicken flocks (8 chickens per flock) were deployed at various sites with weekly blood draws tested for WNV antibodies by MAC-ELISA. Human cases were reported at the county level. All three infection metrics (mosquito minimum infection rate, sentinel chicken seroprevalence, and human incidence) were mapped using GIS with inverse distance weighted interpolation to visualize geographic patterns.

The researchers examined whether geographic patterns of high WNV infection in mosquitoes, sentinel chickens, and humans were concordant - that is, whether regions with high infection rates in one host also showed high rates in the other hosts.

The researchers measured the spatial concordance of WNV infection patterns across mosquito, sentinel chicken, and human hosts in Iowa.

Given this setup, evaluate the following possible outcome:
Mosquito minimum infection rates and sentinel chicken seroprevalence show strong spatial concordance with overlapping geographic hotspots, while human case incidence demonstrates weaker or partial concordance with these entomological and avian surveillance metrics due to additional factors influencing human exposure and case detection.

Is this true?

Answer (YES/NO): NO